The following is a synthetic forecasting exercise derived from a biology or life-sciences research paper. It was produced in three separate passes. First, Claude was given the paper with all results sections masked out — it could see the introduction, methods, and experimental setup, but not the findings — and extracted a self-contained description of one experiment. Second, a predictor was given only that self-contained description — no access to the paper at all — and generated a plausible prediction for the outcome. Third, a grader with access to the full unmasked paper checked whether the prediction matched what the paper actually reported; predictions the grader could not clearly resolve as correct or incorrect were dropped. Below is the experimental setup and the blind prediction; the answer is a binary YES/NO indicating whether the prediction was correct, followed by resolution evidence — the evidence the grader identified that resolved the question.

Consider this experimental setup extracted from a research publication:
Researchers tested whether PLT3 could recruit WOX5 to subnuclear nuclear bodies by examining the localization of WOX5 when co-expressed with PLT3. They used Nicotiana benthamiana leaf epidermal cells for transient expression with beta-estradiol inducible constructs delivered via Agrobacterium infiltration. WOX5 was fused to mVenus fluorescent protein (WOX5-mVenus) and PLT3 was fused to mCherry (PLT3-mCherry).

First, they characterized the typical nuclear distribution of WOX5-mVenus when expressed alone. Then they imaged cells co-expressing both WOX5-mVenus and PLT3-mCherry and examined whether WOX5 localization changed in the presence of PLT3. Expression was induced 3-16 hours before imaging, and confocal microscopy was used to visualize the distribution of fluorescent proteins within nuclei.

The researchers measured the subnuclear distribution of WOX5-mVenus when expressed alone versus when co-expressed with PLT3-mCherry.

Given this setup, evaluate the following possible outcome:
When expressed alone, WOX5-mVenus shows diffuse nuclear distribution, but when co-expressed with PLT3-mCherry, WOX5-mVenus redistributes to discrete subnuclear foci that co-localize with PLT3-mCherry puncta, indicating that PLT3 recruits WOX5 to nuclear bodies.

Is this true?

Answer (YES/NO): YES